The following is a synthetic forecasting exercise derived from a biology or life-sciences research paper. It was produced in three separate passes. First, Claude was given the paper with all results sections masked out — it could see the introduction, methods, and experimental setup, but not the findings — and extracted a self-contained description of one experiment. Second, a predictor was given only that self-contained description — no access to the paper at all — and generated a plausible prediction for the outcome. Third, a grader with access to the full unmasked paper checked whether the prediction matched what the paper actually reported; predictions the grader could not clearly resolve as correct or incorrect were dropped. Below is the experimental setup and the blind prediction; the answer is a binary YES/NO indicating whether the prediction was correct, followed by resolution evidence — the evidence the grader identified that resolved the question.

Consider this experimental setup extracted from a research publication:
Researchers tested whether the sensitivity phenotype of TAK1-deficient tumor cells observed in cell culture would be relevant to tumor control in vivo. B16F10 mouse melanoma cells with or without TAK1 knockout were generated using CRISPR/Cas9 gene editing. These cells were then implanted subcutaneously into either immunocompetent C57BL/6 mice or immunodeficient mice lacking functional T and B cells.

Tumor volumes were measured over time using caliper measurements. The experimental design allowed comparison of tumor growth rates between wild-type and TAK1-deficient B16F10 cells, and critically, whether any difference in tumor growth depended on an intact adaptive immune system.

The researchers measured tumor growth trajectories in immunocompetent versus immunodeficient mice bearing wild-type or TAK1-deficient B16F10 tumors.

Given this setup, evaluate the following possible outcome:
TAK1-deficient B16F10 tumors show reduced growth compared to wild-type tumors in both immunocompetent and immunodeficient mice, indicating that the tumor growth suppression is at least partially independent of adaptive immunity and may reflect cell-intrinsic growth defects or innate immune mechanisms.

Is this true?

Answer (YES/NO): NO